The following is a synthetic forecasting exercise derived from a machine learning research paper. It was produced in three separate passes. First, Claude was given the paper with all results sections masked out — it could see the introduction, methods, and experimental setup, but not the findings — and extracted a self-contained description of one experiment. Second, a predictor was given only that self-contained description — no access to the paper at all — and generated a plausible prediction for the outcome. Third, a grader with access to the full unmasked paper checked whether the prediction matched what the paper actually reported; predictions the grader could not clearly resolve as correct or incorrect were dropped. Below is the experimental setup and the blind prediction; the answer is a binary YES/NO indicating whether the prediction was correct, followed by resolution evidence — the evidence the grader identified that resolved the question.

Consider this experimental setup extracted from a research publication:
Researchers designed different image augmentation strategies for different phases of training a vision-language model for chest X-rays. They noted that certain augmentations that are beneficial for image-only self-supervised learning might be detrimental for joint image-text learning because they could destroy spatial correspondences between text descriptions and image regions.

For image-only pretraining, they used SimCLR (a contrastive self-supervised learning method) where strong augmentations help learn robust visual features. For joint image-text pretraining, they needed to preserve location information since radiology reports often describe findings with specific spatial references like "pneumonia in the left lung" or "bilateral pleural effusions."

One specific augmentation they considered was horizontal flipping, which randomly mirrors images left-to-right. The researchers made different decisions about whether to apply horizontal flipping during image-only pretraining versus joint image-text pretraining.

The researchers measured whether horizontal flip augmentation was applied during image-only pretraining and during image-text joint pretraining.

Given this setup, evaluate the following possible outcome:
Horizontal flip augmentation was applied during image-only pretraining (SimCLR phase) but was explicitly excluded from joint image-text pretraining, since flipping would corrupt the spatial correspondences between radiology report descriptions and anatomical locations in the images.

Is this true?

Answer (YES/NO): YES